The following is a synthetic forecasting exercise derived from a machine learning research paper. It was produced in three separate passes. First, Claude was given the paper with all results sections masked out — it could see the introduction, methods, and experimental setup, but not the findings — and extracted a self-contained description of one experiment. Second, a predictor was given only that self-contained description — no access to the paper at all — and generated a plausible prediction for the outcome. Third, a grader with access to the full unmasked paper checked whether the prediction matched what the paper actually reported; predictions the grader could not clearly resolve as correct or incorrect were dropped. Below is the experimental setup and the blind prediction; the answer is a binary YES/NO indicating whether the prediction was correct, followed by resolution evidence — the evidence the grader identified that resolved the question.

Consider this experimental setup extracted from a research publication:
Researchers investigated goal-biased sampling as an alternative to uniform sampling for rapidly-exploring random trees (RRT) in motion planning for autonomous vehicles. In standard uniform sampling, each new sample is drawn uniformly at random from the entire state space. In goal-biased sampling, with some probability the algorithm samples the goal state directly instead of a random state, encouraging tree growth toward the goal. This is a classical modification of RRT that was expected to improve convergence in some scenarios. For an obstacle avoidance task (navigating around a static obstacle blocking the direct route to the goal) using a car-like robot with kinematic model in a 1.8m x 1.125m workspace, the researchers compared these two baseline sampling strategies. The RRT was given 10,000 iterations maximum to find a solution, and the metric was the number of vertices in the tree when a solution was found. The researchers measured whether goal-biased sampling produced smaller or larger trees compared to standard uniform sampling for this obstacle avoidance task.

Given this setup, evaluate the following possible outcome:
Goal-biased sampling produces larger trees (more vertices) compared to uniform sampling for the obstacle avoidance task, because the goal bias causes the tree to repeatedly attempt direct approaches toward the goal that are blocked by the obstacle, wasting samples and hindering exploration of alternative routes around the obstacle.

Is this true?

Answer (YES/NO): NO